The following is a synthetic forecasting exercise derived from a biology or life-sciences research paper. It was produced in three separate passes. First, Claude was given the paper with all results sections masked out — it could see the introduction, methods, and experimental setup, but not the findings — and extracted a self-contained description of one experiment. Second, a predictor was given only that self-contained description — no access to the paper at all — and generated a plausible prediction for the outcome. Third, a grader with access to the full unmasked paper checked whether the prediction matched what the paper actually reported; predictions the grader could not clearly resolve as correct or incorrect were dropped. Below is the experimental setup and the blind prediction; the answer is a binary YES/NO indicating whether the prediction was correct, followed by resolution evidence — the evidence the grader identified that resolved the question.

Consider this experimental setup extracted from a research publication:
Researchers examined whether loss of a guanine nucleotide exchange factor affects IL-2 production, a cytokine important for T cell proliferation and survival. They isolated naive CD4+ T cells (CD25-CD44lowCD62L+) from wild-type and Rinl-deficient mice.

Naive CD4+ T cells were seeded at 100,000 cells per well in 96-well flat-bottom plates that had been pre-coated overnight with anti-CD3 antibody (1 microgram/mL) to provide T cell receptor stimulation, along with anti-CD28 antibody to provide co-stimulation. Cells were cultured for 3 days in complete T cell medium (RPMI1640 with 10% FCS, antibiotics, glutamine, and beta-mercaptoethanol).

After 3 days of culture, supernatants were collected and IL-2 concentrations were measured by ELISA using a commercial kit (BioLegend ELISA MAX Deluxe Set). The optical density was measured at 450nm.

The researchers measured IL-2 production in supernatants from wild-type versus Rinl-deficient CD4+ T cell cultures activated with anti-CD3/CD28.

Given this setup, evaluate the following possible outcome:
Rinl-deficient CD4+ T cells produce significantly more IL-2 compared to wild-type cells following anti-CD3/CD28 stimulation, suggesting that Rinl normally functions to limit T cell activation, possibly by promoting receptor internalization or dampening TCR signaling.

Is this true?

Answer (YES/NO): YES